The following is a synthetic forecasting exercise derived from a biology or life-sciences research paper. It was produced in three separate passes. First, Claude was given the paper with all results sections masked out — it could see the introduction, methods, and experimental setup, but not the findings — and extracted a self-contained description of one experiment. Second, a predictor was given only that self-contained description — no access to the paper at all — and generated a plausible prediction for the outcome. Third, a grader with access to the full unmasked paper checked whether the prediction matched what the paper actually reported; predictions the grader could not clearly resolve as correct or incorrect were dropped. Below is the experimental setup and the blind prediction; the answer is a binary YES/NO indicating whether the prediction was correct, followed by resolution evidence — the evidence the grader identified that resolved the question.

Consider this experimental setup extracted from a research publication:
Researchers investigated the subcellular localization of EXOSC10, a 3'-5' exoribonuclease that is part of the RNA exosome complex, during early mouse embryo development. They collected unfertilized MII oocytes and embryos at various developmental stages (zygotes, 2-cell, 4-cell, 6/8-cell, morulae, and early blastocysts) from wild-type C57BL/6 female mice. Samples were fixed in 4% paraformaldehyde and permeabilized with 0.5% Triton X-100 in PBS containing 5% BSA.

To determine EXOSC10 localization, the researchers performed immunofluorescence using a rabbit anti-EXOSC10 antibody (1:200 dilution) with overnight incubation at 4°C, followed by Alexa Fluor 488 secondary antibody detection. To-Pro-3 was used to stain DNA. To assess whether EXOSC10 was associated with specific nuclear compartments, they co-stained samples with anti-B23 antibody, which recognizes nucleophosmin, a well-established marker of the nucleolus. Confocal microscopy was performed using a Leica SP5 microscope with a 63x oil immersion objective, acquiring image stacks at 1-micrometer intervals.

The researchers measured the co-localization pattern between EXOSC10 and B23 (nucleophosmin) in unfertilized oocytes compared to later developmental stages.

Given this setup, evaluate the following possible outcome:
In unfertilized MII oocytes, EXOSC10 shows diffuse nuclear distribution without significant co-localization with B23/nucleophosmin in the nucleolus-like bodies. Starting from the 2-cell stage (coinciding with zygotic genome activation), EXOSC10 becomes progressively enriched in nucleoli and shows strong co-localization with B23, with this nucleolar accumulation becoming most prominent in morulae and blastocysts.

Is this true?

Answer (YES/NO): NO